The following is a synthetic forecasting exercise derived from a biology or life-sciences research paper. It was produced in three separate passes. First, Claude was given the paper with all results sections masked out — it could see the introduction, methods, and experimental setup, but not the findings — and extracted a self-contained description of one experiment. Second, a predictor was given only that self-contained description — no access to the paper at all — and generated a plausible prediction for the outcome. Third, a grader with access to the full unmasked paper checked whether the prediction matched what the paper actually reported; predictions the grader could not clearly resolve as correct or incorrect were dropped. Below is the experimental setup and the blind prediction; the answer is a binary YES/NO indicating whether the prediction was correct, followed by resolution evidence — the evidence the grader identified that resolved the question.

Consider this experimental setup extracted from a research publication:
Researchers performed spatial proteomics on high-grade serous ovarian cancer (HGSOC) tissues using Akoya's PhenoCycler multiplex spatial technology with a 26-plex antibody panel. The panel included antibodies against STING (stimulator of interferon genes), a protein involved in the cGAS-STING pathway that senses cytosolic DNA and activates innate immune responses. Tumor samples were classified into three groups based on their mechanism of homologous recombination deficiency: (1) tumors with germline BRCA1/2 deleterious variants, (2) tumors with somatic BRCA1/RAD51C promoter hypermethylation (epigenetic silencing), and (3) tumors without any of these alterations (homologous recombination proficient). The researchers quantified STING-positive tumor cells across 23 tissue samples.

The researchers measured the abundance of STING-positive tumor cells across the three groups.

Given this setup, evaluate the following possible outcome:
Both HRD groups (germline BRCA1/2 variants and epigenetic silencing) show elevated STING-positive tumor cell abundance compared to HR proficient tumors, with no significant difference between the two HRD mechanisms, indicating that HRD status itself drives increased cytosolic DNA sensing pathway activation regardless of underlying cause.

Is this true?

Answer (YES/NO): NO